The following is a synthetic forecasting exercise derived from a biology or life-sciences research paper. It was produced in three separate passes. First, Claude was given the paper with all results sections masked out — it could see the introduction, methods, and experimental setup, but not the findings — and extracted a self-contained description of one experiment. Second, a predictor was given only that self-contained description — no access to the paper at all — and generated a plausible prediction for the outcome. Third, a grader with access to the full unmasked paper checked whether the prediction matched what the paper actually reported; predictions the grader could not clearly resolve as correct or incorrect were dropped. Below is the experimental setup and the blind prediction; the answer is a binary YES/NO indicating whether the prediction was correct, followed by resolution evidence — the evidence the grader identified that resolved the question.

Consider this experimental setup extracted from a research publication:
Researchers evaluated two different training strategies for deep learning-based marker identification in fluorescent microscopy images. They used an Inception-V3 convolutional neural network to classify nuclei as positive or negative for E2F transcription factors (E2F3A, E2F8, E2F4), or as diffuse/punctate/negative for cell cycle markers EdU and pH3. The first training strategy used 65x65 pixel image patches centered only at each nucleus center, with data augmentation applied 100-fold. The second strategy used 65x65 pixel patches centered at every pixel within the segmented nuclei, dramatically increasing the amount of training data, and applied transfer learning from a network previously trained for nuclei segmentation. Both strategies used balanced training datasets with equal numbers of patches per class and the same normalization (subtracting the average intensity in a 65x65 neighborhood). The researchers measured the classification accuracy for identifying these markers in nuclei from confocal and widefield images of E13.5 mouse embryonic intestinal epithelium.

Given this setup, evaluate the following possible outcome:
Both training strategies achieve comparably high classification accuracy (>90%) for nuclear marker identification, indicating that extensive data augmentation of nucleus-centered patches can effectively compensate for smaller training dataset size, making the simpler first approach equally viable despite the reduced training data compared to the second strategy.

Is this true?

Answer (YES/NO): NO